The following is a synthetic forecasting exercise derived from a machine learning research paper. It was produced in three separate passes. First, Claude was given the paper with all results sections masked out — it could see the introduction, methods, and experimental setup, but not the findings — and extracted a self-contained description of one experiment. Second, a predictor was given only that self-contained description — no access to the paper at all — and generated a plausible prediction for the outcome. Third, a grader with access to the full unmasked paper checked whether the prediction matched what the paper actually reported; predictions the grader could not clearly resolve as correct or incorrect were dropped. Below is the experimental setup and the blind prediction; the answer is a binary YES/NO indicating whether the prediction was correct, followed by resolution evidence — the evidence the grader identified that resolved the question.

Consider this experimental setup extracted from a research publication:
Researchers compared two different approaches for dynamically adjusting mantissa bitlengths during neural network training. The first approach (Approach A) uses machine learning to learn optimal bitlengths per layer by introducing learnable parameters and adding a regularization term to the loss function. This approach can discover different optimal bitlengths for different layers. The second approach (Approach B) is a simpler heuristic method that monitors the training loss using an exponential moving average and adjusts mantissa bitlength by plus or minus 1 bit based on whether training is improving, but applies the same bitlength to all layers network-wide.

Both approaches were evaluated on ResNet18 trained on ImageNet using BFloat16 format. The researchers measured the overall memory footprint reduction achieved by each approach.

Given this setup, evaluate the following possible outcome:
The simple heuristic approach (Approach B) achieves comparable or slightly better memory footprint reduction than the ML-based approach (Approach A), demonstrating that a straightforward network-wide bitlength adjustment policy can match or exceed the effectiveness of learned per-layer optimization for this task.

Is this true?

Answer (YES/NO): NO